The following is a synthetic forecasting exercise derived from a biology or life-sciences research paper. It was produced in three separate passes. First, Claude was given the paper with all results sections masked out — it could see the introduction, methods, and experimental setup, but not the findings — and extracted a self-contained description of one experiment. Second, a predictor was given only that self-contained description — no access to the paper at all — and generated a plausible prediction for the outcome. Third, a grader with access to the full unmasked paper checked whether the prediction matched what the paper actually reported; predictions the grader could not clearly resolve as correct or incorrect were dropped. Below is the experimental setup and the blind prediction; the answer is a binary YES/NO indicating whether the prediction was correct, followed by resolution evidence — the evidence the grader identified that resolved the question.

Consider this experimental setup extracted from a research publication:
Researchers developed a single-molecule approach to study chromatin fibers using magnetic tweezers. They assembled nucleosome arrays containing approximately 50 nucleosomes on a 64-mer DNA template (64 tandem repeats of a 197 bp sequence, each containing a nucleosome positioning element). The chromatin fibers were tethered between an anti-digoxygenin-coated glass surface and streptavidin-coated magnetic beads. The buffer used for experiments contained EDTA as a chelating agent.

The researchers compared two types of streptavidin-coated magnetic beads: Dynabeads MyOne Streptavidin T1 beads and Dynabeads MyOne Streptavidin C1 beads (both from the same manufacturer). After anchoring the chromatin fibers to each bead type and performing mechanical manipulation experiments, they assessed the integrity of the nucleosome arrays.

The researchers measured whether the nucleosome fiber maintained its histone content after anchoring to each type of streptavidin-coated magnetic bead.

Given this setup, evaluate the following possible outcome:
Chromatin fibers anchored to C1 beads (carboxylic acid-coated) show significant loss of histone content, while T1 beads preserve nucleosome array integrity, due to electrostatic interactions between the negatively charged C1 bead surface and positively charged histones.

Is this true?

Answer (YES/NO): NO